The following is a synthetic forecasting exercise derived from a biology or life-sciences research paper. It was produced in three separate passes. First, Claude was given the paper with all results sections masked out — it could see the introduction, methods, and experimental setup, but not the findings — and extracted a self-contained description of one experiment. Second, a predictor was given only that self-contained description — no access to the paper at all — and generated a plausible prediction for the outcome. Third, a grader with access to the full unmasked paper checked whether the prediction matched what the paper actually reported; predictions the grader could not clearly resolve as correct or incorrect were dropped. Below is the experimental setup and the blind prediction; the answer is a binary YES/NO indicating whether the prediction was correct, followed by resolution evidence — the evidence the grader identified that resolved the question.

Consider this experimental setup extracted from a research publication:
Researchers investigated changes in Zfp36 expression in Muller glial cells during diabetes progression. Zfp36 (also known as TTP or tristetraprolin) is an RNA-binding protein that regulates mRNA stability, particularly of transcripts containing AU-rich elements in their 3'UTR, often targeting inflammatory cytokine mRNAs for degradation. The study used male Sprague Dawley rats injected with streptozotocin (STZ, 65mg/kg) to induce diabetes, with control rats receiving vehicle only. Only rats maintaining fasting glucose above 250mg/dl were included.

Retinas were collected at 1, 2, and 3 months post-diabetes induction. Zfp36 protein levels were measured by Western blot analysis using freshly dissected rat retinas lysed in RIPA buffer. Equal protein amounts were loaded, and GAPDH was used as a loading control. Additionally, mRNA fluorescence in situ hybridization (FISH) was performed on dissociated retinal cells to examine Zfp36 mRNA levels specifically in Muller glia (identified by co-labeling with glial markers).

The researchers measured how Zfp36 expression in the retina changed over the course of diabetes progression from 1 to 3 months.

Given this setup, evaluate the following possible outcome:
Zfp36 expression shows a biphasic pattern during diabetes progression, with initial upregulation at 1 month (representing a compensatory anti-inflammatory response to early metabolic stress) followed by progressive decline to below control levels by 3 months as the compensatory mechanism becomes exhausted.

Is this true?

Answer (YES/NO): YES